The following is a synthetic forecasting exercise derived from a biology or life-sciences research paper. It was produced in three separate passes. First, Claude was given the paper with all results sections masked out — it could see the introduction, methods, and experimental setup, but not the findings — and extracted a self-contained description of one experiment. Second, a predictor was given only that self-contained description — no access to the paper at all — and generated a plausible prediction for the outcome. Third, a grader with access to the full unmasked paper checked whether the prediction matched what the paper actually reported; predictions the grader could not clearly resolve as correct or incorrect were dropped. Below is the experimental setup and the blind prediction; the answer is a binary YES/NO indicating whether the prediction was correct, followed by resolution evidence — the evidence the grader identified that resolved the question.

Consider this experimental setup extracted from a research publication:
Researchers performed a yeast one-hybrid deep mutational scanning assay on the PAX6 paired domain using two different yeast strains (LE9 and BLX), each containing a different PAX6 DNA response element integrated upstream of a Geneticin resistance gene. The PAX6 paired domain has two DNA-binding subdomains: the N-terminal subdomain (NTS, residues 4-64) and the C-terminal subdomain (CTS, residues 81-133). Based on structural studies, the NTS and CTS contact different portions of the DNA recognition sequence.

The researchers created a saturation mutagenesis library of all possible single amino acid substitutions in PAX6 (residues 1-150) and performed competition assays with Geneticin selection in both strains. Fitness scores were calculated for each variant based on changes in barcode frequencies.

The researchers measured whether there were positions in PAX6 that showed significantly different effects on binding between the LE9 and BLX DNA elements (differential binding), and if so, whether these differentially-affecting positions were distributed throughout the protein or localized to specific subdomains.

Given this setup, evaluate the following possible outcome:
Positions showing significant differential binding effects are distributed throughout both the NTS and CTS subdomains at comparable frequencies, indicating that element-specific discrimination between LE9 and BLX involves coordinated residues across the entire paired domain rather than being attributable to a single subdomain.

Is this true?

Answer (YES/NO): NO